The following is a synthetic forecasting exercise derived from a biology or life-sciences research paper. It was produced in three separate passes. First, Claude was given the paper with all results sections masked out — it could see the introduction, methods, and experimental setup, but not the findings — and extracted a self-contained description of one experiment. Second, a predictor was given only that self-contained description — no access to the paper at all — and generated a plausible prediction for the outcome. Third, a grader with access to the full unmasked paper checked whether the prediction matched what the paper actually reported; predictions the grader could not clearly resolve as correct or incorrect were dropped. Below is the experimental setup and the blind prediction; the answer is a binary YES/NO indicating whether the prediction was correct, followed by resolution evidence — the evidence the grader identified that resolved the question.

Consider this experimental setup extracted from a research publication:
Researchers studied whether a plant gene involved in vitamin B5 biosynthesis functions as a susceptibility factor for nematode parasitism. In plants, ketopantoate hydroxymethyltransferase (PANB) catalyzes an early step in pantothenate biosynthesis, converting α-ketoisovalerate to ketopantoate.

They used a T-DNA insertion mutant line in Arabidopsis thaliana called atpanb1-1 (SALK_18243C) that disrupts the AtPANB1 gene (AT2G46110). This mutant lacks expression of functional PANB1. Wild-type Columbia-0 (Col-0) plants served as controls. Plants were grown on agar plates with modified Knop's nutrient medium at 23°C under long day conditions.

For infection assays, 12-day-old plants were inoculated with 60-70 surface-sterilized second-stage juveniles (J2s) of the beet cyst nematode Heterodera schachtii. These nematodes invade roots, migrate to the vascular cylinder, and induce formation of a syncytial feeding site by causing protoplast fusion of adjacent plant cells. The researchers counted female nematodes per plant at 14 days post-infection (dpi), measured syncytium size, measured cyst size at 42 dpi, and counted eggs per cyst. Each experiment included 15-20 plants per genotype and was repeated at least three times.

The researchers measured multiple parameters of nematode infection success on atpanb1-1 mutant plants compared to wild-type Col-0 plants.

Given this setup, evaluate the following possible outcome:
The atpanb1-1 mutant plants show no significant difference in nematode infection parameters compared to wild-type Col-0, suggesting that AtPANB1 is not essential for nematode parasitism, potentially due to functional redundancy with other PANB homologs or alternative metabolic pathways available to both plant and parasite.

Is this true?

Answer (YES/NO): NO